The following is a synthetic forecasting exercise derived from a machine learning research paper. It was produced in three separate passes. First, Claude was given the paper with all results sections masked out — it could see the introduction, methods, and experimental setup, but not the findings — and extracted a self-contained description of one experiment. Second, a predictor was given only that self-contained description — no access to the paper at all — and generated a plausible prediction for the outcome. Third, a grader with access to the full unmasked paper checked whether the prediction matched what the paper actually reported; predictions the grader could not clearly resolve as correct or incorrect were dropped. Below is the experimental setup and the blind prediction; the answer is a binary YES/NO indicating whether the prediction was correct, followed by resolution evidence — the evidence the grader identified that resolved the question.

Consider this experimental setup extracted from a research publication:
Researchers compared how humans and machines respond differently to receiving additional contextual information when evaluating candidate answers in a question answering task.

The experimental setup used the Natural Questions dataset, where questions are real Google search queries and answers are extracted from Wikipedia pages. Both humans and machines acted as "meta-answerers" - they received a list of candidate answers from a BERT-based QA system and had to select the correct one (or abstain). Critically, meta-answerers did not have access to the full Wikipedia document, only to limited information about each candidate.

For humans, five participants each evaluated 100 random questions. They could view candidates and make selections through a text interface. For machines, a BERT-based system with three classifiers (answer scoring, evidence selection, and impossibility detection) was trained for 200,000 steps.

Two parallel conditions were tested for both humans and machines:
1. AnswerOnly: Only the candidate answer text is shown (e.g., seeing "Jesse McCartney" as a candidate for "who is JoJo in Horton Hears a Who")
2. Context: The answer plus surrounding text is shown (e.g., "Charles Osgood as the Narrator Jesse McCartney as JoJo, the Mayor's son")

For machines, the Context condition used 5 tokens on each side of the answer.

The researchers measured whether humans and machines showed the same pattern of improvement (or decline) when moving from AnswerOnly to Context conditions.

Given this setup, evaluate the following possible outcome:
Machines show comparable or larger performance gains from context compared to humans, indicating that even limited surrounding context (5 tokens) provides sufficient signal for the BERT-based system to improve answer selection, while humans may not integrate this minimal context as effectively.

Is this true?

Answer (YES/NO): NO